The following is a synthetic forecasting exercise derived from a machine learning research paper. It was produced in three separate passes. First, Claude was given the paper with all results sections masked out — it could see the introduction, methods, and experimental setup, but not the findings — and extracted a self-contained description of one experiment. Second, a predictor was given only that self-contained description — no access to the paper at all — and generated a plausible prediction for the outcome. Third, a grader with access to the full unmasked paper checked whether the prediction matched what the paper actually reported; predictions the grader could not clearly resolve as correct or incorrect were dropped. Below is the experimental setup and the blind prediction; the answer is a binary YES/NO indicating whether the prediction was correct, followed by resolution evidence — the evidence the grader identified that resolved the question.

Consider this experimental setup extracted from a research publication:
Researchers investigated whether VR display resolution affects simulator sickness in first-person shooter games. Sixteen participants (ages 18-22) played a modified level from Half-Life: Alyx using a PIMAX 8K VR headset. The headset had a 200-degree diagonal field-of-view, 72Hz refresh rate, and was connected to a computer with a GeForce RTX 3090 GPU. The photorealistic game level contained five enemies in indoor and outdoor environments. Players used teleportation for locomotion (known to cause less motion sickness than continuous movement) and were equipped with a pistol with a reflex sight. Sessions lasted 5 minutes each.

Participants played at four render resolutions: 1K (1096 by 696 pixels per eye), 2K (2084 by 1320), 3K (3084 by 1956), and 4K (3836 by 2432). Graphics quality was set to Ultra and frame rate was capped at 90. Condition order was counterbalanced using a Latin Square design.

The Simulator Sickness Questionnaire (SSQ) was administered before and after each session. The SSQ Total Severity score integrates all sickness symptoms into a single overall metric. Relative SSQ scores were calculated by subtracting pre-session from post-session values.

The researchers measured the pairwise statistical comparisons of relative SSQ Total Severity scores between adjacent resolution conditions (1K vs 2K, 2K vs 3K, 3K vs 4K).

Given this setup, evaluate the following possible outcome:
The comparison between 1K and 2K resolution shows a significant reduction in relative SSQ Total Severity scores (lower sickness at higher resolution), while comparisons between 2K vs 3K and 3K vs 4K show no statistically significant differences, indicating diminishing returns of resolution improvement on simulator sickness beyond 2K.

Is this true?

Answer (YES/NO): NO